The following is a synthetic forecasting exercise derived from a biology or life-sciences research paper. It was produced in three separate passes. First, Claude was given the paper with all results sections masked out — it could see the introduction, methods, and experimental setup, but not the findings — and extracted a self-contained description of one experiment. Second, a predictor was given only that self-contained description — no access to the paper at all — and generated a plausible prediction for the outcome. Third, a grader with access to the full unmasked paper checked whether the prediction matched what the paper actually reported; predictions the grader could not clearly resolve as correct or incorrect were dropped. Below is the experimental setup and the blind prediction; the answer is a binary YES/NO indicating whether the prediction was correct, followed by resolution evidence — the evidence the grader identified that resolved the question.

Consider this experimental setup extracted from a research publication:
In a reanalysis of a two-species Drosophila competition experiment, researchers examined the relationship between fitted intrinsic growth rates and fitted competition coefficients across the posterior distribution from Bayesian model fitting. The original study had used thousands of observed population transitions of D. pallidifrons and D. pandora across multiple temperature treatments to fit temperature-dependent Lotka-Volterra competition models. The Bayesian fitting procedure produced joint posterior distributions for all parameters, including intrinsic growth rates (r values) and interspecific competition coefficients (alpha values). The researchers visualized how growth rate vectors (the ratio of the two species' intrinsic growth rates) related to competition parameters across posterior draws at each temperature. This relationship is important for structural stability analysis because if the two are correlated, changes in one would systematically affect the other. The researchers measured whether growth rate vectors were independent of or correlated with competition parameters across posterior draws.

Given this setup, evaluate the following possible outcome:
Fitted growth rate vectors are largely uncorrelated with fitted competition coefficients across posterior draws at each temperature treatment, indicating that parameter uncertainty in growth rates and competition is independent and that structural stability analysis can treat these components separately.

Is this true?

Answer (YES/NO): NO